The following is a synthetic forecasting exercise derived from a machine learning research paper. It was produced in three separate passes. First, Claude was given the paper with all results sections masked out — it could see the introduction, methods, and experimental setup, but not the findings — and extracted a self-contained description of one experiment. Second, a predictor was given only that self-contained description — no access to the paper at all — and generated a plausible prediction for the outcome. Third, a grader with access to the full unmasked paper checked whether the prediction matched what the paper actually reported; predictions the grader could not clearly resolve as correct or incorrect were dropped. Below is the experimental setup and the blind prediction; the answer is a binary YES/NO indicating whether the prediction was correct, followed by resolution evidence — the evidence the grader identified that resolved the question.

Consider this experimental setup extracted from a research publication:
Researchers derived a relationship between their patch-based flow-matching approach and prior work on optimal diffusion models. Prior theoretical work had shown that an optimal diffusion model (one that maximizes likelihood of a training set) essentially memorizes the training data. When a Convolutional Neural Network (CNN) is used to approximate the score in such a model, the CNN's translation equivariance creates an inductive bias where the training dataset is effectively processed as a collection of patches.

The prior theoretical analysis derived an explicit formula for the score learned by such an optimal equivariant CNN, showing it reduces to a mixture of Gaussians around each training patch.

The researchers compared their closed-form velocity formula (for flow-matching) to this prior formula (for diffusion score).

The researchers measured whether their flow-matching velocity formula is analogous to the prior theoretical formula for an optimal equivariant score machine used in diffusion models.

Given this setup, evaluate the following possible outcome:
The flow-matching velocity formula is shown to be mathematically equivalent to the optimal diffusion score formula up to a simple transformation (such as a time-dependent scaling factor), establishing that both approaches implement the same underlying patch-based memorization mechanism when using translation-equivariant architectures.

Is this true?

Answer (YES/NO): NO